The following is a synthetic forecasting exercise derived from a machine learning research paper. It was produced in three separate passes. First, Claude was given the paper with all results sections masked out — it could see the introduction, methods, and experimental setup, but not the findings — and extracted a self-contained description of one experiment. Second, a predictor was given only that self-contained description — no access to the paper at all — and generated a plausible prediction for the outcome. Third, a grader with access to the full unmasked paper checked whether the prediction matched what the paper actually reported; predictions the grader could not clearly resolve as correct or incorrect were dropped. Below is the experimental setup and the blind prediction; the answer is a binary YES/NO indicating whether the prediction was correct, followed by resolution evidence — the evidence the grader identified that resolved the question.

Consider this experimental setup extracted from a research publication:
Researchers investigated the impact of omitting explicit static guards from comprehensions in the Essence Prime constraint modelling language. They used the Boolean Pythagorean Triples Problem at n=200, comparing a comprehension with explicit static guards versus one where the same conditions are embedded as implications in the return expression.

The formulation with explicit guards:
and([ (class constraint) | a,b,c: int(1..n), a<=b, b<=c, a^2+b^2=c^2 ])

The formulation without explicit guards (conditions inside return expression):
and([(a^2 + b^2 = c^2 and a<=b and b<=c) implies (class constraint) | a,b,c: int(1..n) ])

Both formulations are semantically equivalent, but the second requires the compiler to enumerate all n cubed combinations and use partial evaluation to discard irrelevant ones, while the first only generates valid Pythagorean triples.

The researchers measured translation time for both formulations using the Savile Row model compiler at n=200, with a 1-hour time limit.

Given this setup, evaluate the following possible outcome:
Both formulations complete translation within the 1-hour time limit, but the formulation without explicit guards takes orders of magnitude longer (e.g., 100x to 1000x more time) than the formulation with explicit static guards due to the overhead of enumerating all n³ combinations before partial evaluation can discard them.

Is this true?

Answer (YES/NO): NO